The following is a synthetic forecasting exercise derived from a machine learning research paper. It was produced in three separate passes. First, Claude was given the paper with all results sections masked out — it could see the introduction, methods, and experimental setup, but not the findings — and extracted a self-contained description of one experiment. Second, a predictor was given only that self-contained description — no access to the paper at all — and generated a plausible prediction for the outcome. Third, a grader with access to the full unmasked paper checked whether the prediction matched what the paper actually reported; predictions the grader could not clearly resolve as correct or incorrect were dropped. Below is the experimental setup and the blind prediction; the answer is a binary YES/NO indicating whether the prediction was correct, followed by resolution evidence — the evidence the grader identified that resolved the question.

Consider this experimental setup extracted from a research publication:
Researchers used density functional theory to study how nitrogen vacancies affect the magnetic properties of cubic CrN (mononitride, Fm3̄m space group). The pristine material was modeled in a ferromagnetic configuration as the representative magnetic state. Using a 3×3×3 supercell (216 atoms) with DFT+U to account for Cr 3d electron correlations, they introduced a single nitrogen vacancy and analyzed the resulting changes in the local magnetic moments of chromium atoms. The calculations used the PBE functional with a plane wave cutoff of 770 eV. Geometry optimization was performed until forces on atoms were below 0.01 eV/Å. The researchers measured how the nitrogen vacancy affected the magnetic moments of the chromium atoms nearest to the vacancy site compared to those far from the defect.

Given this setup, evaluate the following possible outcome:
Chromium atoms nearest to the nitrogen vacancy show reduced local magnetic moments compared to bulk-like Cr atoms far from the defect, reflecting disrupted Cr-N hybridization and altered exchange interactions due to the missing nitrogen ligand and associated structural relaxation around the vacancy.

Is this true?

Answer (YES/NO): NO